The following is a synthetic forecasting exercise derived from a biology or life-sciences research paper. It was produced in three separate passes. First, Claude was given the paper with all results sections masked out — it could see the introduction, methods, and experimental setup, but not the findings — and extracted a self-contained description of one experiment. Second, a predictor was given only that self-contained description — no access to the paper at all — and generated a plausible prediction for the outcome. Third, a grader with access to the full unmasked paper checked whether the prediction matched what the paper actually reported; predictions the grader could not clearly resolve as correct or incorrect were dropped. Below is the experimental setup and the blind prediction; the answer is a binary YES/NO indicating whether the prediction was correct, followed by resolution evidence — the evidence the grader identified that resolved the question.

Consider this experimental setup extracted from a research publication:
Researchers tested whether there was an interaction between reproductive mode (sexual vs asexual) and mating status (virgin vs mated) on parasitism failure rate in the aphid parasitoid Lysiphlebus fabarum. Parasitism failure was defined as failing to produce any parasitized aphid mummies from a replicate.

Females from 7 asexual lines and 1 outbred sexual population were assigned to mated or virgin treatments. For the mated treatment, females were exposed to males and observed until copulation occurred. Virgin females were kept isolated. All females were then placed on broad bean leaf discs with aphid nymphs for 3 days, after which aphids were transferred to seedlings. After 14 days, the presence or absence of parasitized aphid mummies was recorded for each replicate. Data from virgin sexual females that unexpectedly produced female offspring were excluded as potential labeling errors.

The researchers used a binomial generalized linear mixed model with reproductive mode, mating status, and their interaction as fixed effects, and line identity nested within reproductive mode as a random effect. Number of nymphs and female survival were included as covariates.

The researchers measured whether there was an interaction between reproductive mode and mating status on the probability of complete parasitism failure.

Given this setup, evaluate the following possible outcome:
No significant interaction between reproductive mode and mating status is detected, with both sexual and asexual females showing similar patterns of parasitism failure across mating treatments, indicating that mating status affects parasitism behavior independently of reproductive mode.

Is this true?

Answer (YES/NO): NO